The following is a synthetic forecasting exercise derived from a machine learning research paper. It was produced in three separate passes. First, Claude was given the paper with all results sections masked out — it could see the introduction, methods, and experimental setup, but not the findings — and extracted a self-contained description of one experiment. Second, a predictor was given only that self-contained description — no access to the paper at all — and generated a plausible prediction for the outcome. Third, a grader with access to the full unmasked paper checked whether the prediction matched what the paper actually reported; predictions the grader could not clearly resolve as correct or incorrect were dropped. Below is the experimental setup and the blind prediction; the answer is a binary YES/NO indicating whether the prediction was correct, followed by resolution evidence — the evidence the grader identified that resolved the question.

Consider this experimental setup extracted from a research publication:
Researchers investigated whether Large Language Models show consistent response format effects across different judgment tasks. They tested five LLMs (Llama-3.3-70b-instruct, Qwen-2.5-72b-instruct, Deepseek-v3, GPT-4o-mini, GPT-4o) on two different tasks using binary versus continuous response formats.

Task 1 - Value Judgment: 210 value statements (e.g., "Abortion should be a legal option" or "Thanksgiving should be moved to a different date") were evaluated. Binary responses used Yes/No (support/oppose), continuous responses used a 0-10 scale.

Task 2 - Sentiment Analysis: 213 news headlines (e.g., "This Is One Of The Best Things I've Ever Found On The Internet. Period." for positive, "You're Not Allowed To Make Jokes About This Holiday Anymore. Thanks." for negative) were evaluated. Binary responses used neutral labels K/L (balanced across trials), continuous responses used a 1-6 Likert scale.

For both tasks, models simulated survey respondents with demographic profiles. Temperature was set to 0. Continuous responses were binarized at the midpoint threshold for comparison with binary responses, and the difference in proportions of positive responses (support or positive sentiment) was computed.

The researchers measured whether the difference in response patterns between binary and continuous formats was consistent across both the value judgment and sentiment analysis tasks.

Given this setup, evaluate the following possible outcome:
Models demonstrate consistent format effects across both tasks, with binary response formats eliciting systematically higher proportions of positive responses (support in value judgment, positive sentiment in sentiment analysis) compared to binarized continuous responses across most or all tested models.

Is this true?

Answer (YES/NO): NO